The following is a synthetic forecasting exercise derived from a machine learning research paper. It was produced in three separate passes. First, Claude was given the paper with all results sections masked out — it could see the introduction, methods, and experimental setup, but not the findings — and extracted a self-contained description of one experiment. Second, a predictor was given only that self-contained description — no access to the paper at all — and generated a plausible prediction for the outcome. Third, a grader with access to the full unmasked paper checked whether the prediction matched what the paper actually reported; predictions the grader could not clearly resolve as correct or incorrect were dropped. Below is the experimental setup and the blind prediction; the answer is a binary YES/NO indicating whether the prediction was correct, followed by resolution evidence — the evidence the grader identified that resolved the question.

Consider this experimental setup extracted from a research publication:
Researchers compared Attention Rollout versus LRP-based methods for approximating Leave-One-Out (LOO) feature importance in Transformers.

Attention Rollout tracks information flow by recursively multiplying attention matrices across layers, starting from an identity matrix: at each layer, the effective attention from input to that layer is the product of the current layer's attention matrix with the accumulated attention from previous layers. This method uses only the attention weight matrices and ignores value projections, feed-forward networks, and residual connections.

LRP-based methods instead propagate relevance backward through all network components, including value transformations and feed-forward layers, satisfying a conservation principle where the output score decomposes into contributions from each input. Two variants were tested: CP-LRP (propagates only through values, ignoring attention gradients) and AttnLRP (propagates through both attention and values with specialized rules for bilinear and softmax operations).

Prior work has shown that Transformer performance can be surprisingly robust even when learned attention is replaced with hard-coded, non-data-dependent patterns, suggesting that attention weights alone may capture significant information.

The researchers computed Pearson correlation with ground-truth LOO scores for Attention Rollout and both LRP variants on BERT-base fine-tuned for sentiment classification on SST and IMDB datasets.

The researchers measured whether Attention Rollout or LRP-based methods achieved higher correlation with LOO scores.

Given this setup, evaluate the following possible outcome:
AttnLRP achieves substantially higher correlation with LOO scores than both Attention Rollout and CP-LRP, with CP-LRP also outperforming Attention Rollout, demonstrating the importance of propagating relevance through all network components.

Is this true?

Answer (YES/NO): NO